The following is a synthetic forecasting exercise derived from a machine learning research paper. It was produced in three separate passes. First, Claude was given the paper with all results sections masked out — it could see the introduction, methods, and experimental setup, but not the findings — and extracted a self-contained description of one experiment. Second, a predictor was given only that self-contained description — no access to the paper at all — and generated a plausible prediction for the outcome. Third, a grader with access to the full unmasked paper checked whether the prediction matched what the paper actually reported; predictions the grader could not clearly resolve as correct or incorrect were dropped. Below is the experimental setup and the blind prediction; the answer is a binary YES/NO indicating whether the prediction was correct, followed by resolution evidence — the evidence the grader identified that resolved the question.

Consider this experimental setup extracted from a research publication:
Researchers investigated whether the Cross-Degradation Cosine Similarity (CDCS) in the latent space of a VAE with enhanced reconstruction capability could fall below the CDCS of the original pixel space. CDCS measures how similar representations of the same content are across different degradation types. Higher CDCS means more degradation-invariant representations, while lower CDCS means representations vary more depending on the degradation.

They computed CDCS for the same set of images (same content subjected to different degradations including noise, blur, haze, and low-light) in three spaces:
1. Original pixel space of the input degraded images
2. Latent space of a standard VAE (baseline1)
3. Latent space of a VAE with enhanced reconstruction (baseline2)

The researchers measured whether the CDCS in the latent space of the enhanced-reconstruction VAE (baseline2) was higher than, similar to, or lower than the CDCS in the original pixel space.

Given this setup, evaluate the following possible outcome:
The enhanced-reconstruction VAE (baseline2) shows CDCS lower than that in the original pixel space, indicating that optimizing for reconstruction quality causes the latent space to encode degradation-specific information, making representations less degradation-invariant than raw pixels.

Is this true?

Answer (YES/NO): YES